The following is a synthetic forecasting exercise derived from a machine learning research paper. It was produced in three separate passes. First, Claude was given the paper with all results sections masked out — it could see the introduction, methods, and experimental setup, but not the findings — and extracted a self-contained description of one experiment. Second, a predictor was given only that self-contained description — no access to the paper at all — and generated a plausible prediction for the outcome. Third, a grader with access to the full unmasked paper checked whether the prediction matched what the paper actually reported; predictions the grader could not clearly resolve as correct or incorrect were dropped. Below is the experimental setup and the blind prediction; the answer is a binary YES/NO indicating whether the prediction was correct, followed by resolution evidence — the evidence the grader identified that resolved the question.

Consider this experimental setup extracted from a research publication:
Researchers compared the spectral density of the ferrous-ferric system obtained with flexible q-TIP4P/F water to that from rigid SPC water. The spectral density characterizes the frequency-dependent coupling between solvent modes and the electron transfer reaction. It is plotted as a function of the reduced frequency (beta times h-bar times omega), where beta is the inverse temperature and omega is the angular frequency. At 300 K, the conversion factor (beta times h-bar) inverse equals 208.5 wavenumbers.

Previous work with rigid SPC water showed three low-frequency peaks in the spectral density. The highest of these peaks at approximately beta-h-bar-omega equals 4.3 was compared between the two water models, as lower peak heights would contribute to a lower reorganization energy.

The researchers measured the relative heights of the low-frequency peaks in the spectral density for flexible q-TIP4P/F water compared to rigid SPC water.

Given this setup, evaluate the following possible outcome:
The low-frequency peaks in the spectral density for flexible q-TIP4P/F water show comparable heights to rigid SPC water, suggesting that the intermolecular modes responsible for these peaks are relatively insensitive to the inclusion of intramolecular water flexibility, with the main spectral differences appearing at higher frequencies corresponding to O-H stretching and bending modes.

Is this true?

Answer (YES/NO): NO